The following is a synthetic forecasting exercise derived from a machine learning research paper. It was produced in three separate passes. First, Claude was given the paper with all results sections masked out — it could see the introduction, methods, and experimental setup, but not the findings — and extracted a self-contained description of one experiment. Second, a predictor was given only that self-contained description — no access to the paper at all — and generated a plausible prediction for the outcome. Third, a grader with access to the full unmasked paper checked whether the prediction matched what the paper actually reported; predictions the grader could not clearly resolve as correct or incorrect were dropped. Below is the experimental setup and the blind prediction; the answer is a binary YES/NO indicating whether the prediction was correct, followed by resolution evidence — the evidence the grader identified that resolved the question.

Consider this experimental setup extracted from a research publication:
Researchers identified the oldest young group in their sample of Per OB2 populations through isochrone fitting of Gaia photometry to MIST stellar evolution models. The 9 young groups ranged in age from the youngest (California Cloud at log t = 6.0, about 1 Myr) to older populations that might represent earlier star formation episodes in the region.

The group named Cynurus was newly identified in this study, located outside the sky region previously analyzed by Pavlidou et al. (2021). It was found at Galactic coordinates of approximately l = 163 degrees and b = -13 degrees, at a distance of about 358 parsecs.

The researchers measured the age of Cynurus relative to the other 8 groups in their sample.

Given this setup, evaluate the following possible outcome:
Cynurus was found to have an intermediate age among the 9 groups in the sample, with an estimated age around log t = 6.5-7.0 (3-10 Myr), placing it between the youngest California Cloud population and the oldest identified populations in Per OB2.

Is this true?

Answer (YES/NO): NO